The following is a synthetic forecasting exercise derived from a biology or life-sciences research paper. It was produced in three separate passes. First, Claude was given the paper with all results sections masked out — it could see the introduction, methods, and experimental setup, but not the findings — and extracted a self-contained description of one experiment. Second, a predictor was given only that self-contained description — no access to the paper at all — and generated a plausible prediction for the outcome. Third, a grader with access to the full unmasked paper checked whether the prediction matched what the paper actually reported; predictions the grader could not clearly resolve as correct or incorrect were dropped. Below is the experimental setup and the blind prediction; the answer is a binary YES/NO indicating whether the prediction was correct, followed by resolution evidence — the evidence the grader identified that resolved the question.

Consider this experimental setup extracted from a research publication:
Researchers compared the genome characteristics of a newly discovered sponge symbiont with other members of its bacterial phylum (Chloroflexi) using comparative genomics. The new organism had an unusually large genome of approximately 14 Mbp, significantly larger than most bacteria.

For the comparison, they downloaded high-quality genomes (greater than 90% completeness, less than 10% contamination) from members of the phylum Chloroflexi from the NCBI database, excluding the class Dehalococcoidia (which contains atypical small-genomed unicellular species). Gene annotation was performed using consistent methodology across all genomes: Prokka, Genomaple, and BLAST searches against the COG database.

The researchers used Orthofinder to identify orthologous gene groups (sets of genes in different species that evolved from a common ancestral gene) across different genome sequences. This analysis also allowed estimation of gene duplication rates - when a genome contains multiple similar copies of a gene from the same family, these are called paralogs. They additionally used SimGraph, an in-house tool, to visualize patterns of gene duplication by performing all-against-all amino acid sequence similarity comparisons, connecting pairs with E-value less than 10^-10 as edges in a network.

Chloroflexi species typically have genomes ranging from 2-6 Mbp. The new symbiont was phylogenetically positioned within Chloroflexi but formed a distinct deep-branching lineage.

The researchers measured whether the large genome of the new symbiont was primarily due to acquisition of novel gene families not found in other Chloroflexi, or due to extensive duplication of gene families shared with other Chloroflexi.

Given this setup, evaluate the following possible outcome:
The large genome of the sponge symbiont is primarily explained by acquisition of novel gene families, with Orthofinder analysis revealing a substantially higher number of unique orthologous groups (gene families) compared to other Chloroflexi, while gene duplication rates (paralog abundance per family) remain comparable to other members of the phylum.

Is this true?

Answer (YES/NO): NO